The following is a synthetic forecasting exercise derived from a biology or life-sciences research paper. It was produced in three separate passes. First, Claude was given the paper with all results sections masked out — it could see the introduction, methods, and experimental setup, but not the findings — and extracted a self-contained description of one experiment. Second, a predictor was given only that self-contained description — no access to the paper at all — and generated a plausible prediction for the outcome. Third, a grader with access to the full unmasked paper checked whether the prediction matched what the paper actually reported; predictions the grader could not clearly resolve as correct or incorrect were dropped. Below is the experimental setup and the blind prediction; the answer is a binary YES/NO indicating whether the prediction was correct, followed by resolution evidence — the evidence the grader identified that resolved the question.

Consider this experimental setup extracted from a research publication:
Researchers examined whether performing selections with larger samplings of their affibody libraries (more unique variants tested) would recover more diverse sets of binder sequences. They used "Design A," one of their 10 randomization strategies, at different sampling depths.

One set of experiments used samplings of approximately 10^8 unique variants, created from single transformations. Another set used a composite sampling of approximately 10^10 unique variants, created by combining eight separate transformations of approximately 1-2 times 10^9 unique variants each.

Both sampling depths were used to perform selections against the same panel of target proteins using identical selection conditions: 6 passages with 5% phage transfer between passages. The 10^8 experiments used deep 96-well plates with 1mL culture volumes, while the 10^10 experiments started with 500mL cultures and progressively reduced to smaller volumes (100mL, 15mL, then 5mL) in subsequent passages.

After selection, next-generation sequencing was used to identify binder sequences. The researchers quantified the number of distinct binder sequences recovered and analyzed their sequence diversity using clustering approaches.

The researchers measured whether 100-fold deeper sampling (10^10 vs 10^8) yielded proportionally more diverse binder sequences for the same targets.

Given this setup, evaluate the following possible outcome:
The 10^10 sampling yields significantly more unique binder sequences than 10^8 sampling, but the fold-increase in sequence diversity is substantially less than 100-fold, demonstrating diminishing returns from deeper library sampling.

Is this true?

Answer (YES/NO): NO